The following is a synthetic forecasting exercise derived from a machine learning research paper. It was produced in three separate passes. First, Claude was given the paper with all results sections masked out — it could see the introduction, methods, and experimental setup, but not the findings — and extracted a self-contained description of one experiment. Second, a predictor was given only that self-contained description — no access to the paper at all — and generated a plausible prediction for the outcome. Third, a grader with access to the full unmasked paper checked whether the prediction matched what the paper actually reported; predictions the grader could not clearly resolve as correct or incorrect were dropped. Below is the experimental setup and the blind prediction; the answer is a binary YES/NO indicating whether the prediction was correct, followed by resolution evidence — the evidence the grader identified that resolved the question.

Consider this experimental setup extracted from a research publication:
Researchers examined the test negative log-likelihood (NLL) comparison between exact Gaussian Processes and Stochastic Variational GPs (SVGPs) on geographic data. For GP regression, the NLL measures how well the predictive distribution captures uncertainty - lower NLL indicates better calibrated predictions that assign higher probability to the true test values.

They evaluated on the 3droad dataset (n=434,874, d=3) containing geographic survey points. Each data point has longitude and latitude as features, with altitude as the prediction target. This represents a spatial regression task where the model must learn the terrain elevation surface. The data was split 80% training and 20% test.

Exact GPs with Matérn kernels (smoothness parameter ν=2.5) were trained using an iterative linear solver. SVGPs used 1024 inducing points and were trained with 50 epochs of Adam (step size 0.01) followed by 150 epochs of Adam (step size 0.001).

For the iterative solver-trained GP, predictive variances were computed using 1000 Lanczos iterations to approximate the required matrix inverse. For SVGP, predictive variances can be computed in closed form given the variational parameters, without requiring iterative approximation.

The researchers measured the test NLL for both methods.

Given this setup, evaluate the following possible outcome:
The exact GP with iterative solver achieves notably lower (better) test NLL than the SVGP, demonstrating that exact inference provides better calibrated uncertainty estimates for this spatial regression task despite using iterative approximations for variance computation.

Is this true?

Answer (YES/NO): NO